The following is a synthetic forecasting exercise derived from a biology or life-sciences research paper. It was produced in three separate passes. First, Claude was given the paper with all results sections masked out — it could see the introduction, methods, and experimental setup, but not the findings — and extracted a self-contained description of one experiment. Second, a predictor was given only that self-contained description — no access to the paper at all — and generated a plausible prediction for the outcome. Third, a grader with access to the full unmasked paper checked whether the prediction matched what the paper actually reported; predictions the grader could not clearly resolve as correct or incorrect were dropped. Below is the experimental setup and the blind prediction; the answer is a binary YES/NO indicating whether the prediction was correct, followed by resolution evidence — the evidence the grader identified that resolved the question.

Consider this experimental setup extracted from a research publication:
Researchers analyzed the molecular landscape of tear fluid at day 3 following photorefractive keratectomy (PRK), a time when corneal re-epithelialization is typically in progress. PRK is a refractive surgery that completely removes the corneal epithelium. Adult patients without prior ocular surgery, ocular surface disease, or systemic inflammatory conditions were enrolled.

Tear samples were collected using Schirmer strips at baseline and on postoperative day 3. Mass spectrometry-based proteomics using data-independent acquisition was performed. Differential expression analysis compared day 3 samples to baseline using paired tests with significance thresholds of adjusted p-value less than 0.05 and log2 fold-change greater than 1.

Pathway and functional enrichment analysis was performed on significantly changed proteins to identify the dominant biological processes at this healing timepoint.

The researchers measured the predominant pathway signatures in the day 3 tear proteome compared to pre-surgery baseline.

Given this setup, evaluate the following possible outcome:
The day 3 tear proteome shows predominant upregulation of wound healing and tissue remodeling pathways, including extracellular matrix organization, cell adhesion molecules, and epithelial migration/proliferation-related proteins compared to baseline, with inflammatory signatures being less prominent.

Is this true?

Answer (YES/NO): NO